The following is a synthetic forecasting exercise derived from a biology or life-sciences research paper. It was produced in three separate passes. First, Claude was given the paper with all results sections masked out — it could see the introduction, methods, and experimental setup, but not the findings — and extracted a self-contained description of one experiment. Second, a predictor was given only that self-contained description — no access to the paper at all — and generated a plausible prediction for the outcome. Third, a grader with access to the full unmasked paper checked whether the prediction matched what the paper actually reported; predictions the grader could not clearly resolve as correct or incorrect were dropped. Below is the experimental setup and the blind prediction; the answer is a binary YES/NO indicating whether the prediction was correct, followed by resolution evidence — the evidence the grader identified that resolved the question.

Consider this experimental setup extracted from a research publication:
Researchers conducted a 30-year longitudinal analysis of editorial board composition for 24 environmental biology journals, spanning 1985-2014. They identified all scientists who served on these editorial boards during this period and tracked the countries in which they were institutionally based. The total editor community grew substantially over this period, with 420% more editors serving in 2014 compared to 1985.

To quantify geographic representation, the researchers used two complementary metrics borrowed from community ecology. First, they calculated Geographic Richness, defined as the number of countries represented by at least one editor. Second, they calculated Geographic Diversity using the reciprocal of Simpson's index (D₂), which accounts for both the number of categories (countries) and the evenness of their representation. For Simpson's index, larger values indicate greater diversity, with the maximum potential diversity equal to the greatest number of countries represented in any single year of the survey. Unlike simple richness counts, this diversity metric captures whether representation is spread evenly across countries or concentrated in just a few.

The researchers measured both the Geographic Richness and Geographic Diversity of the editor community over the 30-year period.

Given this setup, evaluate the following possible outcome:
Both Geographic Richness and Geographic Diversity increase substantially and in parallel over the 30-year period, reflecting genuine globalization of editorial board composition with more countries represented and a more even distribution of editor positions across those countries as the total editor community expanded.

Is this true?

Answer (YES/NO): NO